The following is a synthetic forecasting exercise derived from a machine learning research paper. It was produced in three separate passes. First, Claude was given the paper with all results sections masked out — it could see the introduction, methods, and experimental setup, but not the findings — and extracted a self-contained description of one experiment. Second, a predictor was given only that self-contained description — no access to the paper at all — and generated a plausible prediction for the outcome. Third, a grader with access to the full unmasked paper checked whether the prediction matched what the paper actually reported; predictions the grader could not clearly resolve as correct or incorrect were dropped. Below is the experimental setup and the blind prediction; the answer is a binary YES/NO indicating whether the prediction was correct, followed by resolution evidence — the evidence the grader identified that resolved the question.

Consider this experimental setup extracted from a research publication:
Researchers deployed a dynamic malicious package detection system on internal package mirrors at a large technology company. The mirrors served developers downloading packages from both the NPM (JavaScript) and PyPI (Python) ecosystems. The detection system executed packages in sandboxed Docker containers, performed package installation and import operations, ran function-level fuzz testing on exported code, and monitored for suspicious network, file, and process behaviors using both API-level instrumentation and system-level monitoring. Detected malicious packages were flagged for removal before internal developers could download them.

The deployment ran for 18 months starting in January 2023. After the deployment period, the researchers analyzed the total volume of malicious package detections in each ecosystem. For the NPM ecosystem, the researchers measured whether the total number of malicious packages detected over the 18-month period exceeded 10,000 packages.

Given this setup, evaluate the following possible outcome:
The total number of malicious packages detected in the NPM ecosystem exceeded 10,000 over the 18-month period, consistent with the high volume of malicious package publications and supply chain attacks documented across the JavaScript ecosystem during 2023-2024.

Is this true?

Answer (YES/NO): YES